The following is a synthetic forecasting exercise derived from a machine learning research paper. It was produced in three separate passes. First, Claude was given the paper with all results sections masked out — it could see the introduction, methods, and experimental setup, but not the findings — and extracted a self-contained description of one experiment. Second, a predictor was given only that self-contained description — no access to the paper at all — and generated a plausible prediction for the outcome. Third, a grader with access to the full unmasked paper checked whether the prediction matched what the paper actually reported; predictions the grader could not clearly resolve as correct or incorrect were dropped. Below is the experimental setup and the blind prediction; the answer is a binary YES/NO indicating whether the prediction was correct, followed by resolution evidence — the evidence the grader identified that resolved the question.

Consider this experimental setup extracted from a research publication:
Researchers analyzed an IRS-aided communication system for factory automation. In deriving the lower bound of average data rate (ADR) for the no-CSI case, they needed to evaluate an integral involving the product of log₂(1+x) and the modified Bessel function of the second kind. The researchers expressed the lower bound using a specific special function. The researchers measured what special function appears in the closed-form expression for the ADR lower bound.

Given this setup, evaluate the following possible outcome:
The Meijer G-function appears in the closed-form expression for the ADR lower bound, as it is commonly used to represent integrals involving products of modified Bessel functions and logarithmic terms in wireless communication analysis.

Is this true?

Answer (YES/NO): YES